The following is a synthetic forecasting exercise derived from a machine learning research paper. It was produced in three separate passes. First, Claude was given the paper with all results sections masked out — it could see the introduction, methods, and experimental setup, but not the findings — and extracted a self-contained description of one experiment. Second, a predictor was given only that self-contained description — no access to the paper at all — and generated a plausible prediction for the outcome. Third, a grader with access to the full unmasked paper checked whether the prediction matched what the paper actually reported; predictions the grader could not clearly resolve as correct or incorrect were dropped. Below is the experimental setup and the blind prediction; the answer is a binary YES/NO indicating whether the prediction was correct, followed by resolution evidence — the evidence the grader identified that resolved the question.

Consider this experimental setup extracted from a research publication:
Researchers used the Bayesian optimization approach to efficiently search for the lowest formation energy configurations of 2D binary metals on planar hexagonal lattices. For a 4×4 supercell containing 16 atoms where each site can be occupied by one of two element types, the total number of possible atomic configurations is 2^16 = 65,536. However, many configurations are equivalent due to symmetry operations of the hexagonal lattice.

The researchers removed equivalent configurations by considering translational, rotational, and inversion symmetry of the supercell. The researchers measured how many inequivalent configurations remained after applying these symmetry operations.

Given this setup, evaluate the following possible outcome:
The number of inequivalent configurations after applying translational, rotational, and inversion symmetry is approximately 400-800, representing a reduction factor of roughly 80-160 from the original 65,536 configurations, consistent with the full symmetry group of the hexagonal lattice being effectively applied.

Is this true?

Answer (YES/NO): NO